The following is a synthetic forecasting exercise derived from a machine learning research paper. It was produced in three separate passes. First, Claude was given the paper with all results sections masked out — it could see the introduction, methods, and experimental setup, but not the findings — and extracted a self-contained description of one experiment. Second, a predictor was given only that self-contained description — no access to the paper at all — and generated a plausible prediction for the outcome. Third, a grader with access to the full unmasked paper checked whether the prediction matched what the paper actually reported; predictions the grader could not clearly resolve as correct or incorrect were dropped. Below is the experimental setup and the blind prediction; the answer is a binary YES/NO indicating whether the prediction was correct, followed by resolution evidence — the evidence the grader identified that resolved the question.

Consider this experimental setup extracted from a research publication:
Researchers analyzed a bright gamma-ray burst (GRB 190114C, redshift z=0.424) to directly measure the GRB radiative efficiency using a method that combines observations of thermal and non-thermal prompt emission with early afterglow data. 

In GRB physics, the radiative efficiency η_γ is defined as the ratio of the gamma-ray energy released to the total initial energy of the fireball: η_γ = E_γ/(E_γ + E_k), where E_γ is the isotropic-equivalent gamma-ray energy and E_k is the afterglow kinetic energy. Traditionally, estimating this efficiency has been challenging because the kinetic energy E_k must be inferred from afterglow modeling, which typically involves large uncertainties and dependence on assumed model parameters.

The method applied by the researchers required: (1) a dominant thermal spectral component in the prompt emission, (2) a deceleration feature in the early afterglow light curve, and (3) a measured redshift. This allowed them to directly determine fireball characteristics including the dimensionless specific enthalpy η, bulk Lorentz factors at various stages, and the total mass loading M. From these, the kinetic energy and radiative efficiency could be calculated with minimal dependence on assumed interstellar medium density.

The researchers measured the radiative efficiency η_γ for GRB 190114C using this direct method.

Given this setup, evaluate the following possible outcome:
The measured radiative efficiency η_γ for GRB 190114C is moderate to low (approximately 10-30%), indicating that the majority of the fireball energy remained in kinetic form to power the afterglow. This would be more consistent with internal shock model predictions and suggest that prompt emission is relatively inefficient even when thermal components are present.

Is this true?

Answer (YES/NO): YES